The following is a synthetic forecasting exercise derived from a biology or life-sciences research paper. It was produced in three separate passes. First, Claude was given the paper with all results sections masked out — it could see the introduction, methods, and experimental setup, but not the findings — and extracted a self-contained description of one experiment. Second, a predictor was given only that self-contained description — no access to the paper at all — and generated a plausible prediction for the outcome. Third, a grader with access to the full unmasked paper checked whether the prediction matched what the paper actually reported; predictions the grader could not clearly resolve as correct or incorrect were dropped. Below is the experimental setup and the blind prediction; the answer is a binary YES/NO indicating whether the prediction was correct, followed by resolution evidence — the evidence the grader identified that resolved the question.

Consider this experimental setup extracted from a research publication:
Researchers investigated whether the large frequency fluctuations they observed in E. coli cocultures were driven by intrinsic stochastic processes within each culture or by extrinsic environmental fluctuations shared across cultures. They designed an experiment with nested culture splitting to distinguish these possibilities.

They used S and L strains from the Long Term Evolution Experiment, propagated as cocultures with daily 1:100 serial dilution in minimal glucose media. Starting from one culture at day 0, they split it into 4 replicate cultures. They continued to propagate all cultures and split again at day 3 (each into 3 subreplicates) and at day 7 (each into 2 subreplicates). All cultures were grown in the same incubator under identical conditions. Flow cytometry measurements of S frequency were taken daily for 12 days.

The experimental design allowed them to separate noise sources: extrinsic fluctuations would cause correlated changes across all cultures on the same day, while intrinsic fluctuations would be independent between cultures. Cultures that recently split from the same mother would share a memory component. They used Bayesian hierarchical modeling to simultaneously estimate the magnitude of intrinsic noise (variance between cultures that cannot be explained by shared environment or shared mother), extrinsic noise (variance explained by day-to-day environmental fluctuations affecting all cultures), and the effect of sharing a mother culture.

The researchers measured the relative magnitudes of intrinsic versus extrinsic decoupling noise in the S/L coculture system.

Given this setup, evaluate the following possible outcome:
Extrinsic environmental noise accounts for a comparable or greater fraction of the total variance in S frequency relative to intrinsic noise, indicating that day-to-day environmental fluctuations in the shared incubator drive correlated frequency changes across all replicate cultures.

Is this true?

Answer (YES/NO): YES